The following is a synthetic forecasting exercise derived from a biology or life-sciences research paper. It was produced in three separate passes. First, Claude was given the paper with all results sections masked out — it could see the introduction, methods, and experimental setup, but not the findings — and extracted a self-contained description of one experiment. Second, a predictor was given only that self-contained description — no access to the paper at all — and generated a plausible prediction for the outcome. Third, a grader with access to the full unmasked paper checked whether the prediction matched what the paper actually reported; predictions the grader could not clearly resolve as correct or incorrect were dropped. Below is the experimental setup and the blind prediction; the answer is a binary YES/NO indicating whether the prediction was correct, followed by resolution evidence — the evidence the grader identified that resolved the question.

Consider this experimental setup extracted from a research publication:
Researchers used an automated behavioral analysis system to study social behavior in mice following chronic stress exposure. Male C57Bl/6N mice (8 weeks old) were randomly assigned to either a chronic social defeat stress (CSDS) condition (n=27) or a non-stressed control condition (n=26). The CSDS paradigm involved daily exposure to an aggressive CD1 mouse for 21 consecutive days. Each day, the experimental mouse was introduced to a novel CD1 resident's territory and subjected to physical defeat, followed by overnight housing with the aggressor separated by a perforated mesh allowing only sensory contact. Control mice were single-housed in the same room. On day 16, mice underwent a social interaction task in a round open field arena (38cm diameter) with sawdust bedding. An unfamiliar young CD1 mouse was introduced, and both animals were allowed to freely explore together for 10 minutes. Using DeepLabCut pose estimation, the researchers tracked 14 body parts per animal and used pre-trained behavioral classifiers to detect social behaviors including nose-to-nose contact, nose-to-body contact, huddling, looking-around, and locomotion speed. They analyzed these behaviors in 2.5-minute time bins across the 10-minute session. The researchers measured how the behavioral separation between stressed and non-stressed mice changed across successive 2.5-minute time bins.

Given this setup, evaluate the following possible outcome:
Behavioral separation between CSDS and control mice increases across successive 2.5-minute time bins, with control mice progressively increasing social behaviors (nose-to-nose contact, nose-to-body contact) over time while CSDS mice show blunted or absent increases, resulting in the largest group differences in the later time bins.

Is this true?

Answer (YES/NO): NO